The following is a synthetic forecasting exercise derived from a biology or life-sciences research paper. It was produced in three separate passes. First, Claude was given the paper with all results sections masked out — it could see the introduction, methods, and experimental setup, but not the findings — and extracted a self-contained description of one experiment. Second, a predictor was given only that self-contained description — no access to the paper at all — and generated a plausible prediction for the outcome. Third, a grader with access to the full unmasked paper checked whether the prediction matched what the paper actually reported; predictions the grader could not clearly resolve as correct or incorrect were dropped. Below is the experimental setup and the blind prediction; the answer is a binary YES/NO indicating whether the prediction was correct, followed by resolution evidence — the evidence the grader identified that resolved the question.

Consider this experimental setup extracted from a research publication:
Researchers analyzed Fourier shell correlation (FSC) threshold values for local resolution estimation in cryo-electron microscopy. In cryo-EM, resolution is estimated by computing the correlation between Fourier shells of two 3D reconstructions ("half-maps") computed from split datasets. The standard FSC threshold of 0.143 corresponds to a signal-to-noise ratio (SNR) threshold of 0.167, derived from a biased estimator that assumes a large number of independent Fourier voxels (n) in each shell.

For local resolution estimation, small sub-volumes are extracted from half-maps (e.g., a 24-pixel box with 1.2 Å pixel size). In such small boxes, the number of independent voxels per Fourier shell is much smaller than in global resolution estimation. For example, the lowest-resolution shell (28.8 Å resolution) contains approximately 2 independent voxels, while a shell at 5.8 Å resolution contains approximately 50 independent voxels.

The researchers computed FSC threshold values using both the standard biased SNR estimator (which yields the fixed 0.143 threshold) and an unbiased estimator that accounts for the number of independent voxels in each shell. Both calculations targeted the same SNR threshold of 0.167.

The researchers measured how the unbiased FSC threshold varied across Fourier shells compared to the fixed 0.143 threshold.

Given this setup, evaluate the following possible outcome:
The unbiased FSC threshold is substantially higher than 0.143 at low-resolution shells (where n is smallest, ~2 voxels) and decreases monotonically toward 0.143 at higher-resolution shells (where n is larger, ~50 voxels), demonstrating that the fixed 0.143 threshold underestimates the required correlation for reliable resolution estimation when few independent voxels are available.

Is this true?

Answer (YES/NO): YES